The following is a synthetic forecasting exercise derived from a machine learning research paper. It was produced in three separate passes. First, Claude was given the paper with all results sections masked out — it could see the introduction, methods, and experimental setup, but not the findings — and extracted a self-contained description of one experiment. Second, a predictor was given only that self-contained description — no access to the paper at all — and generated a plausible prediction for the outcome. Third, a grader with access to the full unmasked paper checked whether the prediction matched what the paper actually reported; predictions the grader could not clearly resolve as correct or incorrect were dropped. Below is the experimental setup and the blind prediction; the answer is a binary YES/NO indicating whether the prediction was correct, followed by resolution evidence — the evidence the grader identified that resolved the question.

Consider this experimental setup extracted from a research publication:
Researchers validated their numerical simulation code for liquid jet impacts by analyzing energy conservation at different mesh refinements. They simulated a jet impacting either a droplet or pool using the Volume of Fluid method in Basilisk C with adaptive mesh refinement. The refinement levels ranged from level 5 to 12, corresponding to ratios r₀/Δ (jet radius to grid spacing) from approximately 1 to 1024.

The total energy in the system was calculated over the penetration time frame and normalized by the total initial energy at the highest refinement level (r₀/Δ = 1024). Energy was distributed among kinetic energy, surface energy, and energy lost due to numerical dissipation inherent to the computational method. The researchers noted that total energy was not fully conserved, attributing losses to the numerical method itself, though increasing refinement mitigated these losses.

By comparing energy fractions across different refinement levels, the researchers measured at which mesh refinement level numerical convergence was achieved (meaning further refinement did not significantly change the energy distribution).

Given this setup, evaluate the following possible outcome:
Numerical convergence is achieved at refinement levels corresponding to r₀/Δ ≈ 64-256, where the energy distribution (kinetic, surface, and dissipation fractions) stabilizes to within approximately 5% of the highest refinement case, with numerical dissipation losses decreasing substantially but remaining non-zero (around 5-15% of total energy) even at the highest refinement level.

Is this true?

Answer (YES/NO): NO